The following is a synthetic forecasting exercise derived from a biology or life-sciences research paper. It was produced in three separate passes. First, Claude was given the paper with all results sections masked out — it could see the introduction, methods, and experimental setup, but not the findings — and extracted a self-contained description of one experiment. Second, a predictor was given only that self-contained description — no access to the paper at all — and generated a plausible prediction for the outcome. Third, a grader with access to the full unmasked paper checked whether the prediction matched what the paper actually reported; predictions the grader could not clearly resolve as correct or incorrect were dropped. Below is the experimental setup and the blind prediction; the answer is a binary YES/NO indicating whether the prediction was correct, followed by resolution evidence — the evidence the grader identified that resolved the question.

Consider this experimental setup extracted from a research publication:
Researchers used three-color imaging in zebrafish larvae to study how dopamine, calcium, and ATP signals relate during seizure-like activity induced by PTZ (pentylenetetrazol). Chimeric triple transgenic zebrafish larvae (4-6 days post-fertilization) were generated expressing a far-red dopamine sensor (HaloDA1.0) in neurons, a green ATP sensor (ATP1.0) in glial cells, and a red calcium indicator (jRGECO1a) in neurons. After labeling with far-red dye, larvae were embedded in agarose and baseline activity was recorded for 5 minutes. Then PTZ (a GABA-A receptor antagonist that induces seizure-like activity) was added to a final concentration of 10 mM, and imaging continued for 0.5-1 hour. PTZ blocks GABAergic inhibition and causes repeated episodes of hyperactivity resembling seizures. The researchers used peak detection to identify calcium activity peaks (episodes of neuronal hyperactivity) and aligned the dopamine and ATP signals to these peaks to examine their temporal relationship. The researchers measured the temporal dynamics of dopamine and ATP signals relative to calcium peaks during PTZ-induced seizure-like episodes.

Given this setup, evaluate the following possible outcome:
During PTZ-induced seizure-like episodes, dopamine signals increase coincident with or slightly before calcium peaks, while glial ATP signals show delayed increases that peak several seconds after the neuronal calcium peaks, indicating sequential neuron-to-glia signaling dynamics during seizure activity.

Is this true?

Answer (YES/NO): NO